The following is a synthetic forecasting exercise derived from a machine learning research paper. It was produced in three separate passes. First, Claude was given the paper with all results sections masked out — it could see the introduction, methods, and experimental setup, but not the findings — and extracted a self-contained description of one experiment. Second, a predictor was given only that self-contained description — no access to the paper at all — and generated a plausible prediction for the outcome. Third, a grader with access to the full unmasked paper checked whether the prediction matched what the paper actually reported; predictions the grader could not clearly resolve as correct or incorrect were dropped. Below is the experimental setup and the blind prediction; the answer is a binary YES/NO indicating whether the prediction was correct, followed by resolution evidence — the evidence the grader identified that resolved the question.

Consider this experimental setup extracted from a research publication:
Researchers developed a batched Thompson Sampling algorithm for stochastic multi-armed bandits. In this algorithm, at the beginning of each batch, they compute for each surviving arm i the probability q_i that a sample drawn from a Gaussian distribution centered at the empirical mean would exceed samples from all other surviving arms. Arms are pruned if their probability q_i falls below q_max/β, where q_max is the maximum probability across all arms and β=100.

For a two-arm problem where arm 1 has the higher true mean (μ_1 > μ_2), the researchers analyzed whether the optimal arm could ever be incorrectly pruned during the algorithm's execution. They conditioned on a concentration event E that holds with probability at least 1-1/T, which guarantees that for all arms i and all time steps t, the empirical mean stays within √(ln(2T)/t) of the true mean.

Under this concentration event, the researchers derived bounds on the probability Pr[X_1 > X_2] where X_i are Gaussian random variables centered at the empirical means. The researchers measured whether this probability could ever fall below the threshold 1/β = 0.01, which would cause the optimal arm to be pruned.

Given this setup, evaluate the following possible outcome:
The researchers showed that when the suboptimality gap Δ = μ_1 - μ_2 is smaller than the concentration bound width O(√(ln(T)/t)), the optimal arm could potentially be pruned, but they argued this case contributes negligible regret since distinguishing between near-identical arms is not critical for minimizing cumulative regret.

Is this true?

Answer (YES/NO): NO